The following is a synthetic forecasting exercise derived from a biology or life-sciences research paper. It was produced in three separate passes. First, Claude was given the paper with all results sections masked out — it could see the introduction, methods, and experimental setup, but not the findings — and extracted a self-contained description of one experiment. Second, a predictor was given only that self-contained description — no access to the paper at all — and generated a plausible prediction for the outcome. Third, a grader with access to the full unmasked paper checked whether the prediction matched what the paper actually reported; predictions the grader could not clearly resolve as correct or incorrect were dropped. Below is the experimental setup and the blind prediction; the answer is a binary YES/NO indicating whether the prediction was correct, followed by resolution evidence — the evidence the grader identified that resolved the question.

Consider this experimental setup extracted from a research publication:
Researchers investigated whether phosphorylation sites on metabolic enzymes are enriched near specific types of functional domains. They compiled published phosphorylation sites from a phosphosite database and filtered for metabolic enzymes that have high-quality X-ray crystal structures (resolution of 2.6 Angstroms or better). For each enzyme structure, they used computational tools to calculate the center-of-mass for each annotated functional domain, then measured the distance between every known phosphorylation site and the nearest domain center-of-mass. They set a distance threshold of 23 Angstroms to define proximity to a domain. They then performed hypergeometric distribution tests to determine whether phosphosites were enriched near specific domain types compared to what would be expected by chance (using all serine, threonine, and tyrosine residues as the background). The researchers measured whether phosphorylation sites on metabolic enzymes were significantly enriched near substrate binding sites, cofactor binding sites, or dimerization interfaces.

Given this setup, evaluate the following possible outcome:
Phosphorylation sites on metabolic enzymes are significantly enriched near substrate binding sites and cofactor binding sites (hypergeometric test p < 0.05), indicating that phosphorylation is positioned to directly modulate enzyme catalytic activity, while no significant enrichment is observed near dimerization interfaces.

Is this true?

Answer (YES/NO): NO